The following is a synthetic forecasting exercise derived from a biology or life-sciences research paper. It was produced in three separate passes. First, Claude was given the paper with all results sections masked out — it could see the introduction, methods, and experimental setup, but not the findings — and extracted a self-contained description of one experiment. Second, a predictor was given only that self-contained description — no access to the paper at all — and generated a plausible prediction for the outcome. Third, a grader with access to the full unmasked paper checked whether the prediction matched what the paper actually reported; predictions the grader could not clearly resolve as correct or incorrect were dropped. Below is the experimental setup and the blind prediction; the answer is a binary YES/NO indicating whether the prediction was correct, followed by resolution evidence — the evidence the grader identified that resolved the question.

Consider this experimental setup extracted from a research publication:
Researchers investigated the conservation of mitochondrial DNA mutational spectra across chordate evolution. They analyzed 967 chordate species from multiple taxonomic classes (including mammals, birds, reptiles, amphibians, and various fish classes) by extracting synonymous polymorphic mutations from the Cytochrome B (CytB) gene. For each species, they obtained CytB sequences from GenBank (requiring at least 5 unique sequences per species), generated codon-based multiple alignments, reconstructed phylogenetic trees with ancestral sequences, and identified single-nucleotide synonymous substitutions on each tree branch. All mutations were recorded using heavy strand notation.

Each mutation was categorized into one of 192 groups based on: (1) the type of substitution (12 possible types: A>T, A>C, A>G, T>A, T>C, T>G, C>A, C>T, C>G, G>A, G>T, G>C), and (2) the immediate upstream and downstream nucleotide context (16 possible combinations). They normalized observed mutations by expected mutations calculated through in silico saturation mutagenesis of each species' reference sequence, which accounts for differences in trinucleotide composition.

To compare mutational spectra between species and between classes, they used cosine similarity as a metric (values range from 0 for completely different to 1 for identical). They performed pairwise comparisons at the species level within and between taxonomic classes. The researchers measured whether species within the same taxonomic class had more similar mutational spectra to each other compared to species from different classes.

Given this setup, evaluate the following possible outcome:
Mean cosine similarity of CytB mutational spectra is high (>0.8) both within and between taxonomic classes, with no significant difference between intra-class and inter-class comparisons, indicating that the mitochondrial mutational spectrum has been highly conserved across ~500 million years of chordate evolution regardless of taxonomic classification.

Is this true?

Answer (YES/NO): NO